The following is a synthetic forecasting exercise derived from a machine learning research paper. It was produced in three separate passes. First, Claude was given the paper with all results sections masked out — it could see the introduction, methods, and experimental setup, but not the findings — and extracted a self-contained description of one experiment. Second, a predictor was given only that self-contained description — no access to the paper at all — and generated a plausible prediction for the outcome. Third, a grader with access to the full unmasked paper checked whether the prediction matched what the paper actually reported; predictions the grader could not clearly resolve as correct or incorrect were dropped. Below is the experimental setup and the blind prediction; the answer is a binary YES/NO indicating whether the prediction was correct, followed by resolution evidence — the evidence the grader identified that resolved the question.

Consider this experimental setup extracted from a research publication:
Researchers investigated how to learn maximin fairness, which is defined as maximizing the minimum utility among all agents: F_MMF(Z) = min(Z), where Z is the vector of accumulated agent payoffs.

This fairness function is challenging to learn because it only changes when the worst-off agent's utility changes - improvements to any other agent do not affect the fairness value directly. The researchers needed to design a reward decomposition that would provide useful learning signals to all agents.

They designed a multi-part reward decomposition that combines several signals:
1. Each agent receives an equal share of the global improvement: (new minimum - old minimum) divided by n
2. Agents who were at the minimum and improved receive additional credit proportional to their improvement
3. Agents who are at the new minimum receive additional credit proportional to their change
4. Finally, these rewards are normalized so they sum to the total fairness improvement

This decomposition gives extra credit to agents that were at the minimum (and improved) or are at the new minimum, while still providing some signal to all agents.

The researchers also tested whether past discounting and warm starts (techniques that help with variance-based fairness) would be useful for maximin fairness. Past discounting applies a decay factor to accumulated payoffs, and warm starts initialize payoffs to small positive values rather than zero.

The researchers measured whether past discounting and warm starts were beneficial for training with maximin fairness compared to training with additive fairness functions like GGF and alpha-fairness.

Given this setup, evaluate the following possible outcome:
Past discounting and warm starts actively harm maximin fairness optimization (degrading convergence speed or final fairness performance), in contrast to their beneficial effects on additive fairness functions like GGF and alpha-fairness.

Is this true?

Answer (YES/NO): NO